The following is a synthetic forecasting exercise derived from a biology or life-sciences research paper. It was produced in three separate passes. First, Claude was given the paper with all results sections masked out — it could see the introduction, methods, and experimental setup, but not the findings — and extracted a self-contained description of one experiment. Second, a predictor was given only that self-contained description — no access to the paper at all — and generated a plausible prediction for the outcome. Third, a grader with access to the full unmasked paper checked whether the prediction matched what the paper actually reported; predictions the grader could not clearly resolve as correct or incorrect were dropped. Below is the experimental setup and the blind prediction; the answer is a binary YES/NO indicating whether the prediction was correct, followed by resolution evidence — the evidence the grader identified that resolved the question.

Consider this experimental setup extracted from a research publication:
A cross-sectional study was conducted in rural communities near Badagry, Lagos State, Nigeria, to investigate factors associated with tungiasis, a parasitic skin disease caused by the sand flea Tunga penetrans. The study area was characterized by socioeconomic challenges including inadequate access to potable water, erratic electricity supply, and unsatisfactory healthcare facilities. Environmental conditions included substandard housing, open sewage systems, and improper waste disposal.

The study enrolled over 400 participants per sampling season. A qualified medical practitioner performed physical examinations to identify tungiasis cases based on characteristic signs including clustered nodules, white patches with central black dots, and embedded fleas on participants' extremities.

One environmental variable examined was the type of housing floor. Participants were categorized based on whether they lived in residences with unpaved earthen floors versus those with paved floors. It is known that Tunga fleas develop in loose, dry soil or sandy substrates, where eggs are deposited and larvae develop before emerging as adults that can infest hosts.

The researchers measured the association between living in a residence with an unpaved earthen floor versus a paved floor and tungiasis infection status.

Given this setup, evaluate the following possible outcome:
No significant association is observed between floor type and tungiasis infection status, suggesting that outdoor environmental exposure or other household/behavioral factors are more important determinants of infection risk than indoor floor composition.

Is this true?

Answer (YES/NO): NO